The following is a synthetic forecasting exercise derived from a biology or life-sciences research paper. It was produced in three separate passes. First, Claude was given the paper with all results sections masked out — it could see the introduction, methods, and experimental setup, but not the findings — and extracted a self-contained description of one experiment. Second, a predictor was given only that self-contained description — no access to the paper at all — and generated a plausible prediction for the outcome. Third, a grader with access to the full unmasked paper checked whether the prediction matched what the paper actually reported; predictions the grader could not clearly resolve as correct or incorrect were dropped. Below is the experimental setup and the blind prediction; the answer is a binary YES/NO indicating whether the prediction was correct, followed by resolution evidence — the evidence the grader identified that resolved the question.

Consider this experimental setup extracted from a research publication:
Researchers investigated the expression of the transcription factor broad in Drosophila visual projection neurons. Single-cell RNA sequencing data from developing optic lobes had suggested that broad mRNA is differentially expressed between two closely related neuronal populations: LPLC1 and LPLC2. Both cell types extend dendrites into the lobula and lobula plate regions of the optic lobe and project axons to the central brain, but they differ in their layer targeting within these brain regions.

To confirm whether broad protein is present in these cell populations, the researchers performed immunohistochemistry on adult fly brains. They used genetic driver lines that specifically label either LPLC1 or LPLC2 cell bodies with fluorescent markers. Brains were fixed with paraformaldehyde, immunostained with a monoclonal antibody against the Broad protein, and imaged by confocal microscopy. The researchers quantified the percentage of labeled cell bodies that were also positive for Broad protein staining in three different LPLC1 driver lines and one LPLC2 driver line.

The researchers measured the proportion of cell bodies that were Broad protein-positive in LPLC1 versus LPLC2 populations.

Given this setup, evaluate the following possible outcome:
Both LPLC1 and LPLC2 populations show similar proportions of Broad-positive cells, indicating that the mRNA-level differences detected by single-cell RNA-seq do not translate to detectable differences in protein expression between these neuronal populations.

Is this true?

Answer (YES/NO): NO